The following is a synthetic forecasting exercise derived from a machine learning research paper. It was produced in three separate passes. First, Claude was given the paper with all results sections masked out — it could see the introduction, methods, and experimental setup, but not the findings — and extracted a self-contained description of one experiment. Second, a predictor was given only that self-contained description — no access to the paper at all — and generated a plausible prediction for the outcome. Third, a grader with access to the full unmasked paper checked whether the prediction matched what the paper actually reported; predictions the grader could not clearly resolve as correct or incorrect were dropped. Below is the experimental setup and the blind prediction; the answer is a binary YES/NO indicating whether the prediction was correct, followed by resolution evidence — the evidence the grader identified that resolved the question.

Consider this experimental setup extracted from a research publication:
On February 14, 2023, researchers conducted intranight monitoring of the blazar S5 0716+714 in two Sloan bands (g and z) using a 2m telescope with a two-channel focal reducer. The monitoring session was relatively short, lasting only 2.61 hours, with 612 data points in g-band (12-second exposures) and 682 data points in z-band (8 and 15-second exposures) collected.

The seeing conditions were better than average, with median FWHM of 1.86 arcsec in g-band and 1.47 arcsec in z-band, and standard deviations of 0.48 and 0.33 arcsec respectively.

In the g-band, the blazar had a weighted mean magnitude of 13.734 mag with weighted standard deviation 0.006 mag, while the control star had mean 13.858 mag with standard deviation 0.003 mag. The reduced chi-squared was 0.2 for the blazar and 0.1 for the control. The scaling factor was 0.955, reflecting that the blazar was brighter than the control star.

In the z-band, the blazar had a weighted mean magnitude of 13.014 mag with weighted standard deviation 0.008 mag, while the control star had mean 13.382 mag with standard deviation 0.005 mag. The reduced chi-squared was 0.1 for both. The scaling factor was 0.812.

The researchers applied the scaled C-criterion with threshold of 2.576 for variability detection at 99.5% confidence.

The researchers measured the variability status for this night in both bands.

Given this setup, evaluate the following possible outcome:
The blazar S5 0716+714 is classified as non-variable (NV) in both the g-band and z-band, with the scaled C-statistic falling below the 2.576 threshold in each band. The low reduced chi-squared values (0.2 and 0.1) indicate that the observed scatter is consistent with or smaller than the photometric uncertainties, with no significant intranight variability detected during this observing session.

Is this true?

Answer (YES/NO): YES